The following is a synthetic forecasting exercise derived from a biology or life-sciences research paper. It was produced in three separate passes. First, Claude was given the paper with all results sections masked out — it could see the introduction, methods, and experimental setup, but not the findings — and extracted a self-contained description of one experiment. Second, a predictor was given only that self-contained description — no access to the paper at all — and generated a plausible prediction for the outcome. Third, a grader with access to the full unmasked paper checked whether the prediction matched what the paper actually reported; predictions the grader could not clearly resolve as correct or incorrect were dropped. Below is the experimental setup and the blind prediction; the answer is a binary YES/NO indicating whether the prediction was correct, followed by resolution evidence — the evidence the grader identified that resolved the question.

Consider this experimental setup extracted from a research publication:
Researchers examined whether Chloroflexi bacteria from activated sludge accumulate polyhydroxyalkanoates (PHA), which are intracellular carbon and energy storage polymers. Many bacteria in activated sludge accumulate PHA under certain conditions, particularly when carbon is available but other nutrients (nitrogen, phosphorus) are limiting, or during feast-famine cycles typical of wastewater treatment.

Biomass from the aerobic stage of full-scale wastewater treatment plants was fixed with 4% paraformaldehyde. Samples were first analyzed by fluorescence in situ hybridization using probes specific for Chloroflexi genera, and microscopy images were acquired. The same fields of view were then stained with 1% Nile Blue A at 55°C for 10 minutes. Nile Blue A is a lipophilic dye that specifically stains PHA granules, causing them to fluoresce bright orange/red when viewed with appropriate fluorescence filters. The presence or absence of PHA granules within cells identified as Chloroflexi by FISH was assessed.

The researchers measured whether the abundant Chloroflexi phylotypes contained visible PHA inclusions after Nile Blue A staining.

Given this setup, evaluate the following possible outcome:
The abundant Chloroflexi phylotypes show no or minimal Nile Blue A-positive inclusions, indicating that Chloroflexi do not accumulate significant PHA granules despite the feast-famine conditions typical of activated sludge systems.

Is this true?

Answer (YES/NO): YES